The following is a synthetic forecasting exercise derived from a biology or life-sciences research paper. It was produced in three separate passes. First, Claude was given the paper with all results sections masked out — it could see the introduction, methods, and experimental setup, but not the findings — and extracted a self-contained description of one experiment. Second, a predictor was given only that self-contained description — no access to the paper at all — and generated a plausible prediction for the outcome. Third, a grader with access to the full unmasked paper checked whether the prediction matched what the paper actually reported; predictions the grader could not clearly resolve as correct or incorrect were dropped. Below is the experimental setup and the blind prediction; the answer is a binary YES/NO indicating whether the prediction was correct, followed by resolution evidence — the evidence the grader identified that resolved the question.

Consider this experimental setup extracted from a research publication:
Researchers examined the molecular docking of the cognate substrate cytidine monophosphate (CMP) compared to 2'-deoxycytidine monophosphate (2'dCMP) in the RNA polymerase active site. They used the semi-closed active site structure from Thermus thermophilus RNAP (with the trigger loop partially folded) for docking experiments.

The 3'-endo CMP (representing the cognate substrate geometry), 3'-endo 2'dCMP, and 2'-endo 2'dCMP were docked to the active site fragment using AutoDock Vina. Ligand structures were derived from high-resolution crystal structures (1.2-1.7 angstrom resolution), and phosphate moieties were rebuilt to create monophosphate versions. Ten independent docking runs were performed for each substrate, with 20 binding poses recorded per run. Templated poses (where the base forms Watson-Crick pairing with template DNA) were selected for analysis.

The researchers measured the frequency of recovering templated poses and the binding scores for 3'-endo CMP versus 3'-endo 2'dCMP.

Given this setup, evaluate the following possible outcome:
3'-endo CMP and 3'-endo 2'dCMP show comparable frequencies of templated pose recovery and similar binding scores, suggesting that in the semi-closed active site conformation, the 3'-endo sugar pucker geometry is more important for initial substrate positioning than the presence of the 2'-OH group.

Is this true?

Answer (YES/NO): NO